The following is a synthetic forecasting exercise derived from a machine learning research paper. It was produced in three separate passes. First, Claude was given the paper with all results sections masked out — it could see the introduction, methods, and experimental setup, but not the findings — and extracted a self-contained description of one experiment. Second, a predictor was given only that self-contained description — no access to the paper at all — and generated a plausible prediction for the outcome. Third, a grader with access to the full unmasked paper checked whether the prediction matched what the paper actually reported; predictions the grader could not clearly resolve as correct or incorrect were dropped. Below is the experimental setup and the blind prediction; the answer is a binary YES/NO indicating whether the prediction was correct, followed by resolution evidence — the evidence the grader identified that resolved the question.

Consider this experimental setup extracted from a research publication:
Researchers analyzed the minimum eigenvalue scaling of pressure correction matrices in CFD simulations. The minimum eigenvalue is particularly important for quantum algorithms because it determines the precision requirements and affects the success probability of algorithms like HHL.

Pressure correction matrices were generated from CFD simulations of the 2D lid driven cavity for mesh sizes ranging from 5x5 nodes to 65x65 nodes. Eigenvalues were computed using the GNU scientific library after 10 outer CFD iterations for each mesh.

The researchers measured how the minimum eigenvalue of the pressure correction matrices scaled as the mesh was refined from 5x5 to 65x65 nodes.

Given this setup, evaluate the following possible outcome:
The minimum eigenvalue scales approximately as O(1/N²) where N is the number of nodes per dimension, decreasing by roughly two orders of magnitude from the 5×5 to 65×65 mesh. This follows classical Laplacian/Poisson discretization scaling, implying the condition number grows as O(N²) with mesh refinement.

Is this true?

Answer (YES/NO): NO